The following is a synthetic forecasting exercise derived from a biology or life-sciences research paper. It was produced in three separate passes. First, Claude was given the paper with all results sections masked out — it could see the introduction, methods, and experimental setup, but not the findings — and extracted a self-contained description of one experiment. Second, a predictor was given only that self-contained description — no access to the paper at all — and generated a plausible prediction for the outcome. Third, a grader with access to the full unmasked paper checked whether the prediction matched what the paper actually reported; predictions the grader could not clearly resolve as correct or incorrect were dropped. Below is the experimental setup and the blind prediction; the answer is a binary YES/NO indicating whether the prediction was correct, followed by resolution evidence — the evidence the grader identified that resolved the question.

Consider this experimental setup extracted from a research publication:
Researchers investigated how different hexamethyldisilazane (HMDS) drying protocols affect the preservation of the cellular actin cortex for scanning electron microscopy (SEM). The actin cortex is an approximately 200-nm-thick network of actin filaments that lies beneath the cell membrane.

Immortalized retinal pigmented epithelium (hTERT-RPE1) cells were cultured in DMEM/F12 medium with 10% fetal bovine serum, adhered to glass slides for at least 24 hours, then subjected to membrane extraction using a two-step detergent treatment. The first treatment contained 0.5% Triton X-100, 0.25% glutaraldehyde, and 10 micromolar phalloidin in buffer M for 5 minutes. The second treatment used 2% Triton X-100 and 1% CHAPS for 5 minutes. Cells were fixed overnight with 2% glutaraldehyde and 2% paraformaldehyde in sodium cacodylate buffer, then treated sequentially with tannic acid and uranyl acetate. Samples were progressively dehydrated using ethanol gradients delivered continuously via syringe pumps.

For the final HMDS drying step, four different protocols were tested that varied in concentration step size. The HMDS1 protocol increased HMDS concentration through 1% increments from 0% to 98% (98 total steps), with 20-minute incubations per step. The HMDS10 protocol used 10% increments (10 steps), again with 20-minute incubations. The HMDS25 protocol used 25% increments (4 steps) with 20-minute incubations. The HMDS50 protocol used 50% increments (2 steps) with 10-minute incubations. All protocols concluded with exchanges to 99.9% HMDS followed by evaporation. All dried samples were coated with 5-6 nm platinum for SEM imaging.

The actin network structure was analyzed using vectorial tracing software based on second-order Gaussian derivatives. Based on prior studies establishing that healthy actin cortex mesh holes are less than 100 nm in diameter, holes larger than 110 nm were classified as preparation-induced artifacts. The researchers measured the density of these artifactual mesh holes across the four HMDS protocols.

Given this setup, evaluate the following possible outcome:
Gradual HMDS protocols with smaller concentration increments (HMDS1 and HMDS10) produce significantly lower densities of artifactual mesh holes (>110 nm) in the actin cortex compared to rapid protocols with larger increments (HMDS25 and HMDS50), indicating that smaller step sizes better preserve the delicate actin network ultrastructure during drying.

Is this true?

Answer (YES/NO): NO